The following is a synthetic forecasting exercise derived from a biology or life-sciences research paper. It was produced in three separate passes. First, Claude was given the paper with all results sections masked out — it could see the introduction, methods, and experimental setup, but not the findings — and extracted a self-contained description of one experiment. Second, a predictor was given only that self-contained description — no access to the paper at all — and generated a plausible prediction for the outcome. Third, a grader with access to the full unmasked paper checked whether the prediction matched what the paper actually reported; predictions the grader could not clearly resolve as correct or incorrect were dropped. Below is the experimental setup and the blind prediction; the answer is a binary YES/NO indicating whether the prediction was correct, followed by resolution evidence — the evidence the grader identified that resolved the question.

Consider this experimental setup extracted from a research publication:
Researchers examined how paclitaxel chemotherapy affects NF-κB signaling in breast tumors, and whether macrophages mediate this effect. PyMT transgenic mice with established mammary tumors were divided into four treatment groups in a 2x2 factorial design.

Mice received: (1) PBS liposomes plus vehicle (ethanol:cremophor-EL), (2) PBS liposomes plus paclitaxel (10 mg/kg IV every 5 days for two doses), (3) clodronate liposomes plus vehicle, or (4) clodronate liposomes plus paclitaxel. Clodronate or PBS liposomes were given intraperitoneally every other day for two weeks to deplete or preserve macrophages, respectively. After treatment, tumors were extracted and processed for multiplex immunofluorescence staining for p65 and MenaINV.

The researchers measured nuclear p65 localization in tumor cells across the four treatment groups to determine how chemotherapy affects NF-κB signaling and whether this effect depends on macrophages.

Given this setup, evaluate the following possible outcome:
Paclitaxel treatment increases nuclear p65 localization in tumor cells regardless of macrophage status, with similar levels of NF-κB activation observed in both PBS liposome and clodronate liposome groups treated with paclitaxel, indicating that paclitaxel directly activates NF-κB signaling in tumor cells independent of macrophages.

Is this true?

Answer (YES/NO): NO